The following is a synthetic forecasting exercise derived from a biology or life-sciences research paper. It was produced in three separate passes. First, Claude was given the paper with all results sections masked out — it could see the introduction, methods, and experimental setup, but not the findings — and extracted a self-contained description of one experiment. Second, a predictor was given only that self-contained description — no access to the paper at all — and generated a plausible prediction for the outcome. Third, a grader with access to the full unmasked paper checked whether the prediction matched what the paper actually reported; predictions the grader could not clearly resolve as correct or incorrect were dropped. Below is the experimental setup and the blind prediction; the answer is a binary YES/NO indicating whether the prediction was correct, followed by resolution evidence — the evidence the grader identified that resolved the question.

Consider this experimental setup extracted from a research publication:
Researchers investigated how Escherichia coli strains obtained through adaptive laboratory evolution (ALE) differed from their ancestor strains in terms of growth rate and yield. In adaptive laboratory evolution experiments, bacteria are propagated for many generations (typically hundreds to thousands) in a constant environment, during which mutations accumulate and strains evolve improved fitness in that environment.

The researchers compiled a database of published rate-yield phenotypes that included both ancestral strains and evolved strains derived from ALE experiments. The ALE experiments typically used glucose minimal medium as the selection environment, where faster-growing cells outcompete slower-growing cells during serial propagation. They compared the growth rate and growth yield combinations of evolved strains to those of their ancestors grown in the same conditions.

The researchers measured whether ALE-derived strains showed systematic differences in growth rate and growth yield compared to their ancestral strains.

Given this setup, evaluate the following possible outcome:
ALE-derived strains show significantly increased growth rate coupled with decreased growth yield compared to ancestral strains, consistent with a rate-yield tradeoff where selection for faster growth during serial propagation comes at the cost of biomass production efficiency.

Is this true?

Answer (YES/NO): NO